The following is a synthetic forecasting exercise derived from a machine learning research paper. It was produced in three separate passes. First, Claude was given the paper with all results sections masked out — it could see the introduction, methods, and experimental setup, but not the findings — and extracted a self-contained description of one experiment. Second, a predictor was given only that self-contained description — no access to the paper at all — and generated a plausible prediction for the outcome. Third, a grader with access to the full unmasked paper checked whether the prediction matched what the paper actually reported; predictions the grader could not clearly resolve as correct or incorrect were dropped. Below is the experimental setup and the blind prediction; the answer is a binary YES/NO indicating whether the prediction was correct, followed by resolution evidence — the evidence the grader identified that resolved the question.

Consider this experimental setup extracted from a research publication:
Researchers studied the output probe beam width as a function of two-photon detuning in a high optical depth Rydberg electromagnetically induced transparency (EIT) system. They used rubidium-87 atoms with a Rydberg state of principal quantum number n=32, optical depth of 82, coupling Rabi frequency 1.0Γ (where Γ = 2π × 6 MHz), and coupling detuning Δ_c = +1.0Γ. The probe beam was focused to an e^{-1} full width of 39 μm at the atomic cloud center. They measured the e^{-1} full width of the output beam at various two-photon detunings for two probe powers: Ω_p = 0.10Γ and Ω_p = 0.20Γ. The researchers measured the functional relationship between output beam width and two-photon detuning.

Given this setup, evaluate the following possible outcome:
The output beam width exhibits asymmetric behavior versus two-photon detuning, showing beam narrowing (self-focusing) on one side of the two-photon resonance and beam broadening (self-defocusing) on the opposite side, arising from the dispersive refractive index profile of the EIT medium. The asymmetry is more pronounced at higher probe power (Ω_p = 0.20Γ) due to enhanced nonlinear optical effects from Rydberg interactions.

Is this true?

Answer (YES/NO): NO